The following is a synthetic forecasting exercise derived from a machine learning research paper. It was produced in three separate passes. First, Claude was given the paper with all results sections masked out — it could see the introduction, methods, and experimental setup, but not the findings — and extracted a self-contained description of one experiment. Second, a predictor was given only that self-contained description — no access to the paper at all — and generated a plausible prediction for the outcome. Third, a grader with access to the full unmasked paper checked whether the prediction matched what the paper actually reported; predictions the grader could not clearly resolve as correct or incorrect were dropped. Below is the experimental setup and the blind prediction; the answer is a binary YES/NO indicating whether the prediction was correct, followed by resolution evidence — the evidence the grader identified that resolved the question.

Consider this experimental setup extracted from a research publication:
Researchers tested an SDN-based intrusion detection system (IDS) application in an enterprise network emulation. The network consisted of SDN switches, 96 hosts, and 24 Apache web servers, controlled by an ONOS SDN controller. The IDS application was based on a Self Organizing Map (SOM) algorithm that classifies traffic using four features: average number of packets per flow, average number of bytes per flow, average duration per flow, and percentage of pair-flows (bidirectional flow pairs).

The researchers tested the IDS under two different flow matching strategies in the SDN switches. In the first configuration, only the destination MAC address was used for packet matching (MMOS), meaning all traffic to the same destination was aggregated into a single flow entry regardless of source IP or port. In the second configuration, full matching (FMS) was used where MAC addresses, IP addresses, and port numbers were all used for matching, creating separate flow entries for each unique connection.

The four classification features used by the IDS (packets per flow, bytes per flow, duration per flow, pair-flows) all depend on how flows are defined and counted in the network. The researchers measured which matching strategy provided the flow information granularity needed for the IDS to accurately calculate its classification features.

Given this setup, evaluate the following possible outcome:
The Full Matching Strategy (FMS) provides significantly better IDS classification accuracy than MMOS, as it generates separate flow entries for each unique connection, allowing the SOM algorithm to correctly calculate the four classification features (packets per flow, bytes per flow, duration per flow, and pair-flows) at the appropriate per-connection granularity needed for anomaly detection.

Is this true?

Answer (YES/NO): YES